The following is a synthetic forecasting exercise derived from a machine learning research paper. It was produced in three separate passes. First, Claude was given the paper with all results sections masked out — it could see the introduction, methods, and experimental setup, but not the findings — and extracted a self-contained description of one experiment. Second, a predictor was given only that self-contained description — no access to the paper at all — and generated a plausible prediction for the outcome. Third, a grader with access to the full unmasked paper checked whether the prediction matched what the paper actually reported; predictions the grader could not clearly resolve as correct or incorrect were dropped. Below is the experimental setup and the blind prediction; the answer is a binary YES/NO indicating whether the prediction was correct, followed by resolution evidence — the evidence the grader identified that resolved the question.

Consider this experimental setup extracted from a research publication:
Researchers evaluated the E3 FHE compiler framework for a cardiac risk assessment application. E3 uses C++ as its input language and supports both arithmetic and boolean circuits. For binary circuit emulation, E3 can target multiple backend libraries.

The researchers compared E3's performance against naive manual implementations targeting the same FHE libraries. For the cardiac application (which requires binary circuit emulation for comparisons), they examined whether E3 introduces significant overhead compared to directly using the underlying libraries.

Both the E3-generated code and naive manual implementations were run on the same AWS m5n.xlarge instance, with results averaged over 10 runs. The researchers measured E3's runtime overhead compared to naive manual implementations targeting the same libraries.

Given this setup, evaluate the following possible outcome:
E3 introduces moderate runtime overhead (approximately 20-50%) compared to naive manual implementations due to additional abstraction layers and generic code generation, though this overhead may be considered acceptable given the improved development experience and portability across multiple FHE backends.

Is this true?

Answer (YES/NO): NO